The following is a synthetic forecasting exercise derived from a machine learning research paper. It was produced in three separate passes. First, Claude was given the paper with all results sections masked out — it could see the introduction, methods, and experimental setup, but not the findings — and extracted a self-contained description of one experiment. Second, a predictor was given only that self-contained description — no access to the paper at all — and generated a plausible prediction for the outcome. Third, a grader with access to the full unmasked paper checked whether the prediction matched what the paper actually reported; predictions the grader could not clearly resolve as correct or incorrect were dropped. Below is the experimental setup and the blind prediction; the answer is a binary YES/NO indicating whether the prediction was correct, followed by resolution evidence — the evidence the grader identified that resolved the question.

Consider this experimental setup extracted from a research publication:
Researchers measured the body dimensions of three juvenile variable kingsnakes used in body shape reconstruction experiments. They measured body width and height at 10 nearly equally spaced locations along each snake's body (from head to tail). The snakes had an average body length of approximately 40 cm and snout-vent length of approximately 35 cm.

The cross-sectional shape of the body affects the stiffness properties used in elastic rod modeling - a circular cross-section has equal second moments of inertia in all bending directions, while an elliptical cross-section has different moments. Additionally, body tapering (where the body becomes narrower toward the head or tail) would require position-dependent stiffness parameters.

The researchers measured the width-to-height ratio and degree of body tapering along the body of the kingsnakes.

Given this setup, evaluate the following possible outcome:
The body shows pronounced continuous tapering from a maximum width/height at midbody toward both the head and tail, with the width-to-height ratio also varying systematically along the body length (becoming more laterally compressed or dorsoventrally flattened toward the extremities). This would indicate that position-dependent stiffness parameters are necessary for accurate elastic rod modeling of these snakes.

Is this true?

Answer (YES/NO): NO